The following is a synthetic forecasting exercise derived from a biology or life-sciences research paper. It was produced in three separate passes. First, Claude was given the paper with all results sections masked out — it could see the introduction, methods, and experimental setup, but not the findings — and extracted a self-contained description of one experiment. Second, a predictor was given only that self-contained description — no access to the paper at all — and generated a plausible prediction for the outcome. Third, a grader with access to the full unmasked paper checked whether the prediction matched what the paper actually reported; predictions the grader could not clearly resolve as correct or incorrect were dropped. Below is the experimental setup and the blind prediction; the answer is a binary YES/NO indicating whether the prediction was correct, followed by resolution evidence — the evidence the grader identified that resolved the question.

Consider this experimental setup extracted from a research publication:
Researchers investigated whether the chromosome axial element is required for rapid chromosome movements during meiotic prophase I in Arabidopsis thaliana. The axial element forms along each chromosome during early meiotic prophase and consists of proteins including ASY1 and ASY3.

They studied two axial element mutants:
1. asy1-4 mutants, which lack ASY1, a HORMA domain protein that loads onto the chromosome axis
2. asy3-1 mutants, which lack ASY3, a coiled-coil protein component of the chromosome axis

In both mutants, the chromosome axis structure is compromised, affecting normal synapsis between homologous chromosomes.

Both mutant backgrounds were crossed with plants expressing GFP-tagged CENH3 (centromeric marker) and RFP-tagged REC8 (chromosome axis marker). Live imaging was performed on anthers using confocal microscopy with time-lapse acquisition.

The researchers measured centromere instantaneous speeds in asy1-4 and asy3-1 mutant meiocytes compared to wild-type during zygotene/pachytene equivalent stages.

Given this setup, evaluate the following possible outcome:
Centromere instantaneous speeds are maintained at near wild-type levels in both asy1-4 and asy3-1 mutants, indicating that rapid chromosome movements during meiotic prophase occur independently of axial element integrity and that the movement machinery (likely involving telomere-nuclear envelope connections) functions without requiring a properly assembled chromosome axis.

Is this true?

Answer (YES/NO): YES